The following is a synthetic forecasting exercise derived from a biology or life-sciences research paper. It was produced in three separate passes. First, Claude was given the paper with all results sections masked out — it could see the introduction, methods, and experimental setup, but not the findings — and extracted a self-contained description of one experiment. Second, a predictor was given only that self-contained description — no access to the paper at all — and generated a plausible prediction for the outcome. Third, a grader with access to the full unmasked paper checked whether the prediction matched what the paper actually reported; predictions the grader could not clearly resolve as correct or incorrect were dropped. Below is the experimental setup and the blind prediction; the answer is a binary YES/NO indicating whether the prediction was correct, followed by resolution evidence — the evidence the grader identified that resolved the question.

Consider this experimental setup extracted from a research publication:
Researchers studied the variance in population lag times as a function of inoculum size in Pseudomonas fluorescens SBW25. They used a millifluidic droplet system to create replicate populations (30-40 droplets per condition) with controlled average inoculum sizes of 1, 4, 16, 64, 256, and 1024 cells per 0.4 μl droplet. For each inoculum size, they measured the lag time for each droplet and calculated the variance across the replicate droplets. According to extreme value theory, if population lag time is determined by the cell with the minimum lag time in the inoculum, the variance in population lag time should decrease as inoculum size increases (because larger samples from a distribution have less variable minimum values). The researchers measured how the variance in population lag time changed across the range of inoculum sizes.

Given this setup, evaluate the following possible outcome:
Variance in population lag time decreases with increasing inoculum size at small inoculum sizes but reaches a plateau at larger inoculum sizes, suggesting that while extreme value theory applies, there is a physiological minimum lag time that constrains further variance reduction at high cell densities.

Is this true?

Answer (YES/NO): NO